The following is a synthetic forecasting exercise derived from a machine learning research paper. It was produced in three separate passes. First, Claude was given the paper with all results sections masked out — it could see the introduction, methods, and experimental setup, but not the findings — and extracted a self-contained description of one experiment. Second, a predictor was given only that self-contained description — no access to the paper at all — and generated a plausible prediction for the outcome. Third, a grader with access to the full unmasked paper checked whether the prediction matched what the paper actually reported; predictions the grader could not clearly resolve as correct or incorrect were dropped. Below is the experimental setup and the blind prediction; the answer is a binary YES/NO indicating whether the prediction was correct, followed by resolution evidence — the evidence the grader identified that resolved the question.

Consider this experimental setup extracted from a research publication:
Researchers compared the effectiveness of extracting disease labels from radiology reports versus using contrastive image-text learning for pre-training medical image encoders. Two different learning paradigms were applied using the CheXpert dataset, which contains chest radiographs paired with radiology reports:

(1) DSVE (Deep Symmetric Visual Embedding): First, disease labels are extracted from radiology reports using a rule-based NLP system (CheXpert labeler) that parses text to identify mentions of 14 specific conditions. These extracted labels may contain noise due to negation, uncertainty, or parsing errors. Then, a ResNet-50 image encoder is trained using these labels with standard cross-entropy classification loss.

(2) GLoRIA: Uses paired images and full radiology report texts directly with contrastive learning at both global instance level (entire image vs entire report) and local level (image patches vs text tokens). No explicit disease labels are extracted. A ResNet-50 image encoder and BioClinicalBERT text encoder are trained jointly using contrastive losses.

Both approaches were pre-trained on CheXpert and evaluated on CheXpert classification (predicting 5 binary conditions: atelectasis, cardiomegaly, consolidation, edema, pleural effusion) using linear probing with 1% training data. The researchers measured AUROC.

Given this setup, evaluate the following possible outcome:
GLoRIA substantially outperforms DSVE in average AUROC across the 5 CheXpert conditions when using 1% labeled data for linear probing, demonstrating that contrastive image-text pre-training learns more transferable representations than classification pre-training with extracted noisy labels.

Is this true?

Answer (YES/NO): YES